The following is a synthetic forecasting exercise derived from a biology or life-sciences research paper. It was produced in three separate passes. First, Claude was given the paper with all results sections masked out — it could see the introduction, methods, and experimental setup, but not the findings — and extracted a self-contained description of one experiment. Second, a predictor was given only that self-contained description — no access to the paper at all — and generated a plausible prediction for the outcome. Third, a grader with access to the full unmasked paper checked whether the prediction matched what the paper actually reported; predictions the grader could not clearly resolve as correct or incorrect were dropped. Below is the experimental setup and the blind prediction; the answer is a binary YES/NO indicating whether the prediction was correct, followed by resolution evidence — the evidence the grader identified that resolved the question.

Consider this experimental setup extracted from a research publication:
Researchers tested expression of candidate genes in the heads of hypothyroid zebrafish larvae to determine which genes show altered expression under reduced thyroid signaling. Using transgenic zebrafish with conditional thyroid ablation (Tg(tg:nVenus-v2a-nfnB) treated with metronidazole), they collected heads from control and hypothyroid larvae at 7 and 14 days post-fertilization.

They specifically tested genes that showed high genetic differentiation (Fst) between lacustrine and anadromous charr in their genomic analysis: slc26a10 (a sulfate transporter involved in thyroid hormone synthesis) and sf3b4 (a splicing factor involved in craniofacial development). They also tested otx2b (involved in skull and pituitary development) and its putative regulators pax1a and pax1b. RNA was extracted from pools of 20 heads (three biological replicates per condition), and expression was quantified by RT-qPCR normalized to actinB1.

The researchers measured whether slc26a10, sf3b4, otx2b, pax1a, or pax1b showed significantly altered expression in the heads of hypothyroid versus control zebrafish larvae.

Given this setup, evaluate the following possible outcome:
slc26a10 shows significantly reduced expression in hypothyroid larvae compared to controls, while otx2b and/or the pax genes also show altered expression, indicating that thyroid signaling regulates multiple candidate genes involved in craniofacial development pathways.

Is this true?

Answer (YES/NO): NO